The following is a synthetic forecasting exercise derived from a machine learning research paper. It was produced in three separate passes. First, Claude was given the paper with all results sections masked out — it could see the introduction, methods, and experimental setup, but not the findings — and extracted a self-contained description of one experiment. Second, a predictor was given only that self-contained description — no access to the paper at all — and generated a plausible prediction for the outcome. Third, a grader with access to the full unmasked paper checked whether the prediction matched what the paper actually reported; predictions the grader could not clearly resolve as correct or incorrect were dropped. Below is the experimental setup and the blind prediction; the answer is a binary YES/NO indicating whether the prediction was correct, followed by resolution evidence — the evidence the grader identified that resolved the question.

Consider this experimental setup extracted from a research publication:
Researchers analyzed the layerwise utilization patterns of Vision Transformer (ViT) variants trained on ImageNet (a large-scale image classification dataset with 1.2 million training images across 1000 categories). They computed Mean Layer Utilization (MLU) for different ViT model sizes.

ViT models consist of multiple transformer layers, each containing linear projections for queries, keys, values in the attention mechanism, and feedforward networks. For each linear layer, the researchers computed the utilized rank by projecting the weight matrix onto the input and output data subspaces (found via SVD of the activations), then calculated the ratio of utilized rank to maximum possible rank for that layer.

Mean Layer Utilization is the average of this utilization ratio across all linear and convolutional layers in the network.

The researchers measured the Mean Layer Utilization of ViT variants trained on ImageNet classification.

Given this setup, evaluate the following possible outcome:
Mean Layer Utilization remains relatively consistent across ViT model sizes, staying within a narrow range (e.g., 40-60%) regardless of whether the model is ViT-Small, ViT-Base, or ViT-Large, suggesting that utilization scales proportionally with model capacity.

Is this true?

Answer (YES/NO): NO